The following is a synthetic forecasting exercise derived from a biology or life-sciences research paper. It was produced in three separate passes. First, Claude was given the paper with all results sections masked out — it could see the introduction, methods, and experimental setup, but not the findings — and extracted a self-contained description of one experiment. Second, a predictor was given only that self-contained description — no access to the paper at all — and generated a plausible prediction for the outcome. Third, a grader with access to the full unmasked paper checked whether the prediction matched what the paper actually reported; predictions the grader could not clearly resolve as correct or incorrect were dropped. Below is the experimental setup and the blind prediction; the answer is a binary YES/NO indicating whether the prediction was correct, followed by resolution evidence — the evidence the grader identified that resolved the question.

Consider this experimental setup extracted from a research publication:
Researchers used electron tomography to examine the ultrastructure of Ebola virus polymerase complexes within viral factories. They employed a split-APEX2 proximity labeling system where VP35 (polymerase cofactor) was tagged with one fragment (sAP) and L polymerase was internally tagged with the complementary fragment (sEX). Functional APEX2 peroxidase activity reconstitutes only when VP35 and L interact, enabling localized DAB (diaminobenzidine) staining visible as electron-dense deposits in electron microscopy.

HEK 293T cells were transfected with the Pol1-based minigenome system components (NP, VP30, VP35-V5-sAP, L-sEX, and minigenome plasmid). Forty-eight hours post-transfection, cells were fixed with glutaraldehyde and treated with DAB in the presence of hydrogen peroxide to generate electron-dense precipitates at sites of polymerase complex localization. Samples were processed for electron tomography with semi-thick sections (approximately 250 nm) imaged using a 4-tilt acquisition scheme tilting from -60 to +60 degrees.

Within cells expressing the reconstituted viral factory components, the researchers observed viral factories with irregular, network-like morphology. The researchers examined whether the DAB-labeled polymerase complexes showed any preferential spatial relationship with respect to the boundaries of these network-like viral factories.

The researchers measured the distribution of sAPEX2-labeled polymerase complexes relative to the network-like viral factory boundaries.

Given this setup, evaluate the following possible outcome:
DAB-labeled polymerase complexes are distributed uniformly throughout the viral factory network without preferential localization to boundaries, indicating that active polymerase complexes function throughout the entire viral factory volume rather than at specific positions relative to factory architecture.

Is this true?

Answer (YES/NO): NO